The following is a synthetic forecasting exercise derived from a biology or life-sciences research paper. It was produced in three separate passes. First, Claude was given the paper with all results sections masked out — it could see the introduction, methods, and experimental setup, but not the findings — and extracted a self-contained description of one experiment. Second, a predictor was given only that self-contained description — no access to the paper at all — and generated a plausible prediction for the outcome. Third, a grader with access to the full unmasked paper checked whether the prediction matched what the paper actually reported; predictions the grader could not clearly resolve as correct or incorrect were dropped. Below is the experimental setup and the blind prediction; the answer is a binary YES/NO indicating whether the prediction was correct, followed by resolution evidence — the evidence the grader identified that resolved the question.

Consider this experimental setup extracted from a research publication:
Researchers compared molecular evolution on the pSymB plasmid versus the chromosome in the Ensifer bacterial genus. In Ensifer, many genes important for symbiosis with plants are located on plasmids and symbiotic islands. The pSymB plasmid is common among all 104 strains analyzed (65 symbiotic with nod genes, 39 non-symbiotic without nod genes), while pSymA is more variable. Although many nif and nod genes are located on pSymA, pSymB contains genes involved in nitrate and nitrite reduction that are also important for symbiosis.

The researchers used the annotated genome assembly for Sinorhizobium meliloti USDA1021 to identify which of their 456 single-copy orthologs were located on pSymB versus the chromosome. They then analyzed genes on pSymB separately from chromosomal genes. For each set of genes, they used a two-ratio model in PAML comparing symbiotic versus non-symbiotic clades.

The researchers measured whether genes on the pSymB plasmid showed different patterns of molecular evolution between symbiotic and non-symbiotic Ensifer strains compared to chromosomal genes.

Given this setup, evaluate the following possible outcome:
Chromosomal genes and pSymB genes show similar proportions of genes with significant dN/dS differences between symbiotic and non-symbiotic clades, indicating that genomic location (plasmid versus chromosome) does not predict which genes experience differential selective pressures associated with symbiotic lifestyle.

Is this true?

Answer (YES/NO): NO